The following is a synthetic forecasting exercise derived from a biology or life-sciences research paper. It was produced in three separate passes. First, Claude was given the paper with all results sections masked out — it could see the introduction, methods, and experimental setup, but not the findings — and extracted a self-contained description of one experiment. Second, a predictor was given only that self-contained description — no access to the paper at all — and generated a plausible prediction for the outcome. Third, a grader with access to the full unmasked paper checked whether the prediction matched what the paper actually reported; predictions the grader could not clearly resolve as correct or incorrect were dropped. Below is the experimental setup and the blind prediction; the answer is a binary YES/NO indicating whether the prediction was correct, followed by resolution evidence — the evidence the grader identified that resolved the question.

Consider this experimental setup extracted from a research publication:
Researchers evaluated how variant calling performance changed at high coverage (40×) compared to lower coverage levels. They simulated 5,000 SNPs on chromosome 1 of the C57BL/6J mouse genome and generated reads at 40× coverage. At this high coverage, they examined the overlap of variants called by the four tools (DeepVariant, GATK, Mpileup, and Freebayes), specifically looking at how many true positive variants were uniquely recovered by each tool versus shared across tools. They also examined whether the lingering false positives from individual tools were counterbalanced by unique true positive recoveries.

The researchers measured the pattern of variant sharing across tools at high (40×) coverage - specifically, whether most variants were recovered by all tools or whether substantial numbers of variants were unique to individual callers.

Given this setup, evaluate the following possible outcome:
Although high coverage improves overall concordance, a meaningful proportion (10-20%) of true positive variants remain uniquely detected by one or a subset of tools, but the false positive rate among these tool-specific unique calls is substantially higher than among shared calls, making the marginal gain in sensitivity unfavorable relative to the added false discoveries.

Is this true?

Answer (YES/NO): NO